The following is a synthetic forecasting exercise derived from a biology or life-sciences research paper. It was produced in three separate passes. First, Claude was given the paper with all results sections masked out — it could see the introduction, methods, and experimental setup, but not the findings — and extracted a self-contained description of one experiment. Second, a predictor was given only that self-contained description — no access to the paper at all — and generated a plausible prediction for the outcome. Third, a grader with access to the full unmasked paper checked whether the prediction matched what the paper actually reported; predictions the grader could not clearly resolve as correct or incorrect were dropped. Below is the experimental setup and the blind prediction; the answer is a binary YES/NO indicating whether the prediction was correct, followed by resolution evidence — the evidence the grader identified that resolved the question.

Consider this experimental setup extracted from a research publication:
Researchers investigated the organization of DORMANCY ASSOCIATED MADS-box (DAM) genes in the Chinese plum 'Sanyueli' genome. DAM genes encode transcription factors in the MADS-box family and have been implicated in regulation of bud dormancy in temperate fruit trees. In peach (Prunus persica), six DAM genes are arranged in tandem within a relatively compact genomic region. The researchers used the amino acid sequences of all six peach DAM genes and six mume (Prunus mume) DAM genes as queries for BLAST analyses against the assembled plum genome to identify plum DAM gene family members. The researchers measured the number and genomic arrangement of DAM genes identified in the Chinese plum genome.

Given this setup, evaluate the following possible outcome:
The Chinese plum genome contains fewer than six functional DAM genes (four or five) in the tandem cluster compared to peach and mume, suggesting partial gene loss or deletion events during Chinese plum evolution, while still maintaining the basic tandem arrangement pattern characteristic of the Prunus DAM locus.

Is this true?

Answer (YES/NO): NO